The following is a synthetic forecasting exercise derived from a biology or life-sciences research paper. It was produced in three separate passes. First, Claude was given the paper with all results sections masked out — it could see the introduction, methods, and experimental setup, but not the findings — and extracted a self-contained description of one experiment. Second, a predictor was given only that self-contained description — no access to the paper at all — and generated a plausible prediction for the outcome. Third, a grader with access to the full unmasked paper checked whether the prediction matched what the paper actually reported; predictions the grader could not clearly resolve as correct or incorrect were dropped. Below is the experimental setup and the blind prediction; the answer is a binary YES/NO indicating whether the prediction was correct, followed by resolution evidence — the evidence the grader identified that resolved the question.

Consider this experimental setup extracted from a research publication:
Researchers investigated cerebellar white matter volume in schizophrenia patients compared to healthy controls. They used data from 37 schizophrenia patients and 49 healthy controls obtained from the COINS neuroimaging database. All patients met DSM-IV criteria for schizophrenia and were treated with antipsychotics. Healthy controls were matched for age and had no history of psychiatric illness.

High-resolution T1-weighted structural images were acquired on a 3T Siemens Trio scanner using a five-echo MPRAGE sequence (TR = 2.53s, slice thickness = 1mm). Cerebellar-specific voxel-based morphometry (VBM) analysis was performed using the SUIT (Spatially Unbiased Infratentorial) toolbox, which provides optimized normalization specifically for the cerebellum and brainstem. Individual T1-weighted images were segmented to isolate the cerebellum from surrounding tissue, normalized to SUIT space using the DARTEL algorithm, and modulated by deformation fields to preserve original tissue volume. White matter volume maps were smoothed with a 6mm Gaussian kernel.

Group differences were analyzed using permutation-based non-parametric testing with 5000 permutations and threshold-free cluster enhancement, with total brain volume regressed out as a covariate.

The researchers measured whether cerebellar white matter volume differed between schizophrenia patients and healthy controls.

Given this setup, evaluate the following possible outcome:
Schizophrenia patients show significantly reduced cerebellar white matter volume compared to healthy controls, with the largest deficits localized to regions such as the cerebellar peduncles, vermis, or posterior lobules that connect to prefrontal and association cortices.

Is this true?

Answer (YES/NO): NO